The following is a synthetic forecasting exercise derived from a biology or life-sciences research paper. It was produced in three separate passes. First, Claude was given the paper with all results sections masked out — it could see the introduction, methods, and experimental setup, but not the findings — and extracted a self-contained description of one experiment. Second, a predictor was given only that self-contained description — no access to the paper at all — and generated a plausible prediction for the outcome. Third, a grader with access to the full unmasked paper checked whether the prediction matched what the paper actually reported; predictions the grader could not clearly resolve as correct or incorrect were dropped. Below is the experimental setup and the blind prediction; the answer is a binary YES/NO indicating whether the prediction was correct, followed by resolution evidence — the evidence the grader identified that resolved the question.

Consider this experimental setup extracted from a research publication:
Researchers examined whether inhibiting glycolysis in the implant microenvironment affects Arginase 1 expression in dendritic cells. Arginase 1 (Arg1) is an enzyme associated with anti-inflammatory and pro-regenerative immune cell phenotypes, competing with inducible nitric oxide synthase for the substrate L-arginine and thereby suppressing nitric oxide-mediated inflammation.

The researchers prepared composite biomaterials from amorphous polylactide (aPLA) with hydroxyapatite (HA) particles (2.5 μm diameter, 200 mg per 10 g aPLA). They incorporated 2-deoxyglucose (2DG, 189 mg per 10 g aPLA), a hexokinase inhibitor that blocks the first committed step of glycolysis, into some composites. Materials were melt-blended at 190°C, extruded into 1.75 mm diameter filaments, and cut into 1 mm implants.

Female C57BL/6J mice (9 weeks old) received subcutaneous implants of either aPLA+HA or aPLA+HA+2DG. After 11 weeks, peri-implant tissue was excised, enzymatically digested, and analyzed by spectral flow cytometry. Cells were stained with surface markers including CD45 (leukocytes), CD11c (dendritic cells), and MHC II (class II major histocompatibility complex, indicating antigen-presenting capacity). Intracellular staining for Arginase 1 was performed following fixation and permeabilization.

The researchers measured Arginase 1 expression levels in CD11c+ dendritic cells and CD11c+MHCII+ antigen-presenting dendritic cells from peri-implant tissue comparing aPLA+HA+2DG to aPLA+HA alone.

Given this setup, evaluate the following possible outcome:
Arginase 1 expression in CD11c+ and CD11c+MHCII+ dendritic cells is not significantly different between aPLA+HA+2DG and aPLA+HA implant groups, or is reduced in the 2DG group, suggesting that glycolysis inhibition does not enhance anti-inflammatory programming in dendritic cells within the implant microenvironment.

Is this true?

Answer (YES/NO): YES